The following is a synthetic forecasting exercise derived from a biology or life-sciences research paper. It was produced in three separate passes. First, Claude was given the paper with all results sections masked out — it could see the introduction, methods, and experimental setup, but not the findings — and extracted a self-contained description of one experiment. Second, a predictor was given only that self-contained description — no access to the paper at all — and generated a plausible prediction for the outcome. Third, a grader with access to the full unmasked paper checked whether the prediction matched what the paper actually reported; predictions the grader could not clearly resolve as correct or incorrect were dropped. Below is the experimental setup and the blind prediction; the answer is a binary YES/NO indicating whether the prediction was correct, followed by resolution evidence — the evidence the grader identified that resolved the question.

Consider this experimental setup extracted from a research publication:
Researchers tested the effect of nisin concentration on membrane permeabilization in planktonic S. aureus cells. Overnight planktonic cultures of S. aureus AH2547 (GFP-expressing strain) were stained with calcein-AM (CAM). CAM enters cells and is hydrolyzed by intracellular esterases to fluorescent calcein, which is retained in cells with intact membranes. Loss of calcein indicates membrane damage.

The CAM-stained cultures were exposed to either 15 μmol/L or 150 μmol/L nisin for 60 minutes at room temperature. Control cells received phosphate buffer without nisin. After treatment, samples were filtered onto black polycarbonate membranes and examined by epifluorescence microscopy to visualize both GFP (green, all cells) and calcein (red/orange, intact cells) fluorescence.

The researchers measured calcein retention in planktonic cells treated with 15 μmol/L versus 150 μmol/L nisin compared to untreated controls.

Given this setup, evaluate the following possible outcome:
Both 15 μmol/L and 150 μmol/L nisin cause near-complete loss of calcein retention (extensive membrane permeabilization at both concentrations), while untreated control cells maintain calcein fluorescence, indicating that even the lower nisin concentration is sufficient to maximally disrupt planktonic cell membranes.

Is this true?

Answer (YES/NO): NO